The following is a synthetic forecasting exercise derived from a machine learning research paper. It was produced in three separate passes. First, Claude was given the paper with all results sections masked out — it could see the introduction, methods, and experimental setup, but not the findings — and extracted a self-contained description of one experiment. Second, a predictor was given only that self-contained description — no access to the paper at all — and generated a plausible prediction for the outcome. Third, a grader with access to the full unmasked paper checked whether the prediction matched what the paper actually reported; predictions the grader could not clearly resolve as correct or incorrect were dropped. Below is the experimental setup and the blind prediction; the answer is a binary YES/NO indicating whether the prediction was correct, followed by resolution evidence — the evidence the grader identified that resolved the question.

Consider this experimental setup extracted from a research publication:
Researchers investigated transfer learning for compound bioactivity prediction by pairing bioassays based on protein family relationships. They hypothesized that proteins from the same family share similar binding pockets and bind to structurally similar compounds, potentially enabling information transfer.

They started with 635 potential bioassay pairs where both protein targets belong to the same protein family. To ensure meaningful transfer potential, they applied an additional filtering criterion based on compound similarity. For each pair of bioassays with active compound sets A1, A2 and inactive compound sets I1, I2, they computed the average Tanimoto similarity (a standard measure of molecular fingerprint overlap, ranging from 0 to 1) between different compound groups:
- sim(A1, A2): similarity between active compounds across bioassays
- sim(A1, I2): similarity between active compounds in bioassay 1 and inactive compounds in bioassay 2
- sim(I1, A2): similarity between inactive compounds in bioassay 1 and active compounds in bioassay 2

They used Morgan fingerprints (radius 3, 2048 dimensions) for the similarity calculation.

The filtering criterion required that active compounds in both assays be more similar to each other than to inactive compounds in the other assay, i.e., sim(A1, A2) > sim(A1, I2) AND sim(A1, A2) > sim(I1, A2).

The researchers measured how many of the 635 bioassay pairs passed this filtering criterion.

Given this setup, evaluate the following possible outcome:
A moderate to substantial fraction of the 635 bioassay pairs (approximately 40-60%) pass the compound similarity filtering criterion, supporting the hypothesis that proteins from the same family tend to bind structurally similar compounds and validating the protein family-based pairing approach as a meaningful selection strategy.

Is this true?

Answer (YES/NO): YES